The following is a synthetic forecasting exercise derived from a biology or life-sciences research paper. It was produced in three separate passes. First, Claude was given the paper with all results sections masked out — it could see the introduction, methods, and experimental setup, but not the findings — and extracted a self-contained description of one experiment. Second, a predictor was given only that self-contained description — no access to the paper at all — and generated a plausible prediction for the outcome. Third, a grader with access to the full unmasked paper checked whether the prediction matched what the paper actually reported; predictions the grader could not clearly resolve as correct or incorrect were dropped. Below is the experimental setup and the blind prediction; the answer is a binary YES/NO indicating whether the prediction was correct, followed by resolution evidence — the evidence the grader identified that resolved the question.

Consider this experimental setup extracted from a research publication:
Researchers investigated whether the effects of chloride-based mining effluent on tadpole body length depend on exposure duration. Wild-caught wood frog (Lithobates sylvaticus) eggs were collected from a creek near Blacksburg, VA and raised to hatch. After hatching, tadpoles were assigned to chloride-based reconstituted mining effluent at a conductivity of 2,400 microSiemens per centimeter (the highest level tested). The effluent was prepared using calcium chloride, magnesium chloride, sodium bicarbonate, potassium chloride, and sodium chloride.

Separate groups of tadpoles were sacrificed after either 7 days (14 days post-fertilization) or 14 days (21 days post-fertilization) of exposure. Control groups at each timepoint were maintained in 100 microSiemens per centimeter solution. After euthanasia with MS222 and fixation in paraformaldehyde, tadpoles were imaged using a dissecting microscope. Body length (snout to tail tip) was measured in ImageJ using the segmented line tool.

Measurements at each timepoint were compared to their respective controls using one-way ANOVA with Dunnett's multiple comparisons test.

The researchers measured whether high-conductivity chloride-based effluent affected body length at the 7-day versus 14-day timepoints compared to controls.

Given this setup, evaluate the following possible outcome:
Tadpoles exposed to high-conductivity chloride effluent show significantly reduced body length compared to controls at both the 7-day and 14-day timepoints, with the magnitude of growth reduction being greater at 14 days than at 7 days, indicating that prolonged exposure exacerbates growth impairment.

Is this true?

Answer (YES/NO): NO